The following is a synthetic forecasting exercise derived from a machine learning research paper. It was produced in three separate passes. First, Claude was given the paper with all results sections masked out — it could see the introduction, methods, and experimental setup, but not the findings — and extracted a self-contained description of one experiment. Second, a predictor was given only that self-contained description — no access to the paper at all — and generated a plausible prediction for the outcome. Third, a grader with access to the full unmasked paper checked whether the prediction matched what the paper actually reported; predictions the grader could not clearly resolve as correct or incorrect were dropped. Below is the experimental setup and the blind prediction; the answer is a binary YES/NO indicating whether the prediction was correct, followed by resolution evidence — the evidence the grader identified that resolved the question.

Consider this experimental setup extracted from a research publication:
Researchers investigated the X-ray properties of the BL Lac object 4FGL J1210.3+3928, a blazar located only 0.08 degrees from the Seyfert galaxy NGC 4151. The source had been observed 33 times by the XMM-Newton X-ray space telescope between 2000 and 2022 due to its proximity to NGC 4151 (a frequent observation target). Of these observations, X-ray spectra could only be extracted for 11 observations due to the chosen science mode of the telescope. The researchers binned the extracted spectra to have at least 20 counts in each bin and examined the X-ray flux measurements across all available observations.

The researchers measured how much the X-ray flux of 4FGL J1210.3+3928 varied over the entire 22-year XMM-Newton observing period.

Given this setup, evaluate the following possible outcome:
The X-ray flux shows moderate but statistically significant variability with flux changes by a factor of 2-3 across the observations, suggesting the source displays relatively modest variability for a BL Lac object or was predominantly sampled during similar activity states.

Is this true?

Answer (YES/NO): YES